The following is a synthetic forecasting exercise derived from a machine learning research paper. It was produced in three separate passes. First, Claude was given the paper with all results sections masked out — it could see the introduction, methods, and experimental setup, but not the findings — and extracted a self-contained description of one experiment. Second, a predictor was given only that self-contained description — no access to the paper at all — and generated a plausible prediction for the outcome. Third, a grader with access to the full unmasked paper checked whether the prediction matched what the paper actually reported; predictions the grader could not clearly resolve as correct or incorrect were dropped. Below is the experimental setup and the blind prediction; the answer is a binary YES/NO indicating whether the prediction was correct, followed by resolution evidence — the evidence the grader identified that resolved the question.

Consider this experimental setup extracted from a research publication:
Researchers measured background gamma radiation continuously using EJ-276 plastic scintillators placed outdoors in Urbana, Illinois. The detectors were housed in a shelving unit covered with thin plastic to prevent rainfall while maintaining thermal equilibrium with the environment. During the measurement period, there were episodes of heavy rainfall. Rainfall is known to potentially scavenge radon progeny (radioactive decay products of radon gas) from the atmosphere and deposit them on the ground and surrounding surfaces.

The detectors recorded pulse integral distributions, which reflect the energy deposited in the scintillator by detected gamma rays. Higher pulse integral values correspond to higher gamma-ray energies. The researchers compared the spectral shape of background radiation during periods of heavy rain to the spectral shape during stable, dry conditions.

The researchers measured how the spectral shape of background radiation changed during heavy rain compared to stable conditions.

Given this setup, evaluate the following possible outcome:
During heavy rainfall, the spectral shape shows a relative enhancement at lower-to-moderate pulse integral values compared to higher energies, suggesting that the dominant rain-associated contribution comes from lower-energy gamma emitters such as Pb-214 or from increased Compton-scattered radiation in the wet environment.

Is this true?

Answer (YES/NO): NO